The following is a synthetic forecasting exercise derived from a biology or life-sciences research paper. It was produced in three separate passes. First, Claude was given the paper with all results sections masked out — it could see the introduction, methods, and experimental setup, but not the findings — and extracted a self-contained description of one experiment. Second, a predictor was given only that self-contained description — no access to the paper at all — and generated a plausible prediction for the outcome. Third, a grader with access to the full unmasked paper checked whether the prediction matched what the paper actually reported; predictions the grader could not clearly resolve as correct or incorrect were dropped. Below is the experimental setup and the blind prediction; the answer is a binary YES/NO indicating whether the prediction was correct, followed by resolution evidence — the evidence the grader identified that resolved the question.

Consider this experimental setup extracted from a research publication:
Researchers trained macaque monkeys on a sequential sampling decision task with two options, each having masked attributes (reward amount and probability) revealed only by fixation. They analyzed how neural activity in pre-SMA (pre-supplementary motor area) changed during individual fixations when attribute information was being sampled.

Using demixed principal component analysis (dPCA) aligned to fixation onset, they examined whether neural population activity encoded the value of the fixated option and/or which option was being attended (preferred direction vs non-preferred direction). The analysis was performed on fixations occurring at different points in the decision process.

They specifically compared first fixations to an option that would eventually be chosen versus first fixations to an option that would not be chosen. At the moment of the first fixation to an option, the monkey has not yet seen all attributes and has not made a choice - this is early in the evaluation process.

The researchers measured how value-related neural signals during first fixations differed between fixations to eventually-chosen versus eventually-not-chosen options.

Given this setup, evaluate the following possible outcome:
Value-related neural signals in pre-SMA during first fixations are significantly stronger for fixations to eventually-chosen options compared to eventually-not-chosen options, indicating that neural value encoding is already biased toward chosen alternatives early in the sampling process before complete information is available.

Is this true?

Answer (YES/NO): YES